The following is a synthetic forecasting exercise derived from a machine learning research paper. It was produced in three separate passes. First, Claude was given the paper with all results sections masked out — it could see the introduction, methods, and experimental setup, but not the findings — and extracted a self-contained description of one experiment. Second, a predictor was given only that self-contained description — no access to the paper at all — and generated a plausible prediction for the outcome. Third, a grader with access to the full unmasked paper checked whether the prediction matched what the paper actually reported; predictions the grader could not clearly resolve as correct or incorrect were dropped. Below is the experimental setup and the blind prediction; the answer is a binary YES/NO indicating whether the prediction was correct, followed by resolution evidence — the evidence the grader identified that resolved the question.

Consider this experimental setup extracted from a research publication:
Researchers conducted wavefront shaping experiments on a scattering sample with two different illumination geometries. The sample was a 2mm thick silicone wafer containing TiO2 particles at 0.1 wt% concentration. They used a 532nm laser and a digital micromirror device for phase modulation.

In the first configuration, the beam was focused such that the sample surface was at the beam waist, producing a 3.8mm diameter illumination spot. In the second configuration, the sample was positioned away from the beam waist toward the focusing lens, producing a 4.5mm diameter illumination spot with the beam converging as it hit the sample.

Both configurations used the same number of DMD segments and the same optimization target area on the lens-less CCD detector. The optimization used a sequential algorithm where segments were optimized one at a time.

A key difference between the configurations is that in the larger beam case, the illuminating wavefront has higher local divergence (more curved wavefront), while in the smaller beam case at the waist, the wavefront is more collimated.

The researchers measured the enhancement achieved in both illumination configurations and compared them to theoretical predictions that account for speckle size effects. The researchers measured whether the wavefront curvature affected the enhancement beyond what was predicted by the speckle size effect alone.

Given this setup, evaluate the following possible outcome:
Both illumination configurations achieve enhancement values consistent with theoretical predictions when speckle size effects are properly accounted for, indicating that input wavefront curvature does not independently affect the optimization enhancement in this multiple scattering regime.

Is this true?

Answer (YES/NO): YES